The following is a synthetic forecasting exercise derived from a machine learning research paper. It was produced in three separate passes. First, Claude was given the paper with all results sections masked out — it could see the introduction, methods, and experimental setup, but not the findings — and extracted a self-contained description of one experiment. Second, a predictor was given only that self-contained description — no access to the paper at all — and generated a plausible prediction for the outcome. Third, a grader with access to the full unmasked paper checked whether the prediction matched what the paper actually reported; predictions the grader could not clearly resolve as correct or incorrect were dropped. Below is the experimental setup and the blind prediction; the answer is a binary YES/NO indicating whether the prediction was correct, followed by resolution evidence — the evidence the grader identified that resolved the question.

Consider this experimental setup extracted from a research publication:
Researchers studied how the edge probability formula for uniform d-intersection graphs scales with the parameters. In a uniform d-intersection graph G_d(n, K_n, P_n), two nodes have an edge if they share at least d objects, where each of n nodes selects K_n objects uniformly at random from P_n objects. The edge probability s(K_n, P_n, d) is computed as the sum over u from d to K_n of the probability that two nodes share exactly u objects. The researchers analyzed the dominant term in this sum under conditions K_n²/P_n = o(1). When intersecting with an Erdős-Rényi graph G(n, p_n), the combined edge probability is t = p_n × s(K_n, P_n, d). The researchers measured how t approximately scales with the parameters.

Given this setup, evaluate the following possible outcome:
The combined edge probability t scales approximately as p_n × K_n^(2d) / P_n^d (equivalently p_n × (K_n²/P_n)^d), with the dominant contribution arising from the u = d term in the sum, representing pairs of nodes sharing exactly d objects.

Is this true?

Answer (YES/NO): NO